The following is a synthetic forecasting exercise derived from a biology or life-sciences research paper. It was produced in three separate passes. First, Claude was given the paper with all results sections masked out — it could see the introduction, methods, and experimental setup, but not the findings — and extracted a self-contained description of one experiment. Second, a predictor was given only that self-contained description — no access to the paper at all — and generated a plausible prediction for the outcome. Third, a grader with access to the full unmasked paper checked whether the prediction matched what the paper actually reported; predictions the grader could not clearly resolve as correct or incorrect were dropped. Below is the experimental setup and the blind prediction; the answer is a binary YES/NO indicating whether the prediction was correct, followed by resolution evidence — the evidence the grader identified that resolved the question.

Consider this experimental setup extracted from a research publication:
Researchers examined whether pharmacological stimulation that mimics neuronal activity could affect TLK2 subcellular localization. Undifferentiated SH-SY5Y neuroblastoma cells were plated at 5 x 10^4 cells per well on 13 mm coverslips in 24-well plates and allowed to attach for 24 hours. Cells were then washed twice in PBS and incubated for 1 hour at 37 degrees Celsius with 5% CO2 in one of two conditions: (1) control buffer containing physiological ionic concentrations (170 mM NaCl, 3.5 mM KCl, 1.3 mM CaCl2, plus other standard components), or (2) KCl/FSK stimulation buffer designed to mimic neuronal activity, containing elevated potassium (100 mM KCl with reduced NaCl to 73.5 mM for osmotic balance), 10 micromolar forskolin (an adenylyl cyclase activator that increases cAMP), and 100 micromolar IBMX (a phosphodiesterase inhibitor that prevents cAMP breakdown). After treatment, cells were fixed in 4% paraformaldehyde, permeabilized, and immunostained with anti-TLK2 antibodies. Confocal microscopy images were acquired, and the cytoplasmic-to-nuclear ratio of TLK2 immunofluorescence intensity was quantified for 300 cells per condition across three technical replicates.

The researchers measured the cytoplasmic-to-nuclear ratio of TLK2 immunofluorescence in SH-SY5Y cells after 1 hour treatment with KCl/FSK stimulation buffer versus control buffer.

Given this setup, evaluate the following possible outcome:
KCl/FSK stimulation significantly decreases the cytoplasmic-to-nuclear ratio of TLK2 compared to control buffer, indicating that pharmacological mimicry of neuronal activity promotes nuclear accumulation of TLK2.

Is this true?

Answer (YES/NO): NO